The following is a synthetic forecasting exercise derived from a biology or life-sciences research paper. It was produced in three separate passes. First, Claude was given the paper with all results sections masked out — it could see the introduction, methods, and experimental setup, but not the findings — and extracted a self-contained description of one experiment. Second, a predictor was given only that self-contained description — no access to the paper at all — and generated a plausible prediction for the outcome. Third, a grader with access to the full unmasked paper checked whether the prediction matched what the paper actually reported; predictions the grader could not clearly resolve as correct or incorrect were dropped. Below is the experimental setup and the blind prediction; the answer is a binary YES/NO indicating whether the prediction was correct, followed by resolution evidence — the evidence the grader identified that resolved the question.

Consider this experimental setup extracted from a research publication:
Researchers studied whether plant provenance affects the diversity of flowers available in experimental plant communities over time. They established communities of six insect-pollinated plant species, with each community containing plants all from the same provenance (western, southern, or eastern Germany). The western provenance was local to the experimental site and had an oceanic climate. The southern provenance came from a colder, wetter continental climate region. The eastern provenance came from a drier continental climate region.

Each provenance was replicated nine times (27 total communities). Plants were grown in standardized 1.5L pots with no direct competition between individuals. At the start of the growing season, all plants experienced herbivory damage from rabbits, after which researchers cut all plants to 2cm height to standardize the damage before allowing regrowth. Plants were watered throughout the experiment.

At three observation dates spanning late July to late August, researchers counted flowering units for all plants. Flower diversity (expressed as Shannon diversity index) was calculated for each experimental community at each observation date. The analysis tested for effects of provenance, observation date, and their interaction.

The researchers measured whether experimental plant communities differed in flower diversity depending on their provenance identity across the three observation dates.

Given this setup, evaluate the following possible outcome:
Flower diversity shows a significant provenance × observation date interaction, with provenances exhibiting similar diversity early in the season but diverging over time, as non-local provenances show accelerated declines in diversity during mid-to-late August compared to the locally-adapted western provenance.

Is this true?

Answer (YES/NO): NO